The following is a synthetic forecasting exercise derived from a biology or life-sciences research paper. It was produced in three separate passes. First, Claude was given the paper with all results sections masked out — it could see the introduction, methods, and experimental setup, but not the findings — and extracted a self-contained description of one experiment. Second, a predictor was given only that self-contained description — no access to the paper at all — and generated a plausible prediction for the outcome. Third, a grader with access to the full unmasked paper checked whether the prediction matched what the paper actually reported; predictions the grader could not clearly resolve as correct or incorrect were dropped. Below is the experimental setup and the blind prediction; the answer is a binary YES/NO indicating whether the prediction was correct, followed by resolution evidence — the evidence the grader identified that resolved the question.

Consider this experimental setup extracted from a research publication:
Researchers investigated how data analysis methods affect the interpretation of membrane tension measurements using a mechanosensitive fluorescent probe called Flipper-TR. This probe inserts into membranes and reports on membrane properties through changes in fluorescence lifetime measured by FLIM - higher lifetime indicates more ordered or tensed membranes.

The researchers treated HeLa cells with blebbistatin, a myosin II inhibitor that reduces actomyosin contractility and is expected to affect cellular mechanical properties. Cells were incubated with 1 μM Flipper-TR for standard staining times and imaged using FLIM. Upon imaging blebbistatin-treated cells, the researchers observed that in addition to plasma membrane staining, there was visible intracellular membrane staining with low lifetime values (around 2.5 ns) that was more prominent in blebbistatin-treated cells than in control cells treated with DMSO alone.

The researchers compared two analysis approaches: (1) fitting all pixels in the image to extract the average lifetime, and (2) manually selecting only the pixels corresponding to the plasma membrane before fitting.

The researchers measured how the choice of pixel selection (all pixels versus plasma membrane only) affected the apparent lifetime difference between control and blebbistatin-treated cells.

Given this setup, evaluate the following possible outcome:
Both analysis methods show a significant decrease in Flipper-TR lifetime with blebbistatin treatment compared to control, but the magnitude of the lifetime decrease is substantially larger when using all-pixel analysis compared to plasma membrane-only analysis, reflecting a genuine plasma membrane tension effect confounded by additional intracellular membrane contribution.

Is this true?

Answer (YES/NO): NO